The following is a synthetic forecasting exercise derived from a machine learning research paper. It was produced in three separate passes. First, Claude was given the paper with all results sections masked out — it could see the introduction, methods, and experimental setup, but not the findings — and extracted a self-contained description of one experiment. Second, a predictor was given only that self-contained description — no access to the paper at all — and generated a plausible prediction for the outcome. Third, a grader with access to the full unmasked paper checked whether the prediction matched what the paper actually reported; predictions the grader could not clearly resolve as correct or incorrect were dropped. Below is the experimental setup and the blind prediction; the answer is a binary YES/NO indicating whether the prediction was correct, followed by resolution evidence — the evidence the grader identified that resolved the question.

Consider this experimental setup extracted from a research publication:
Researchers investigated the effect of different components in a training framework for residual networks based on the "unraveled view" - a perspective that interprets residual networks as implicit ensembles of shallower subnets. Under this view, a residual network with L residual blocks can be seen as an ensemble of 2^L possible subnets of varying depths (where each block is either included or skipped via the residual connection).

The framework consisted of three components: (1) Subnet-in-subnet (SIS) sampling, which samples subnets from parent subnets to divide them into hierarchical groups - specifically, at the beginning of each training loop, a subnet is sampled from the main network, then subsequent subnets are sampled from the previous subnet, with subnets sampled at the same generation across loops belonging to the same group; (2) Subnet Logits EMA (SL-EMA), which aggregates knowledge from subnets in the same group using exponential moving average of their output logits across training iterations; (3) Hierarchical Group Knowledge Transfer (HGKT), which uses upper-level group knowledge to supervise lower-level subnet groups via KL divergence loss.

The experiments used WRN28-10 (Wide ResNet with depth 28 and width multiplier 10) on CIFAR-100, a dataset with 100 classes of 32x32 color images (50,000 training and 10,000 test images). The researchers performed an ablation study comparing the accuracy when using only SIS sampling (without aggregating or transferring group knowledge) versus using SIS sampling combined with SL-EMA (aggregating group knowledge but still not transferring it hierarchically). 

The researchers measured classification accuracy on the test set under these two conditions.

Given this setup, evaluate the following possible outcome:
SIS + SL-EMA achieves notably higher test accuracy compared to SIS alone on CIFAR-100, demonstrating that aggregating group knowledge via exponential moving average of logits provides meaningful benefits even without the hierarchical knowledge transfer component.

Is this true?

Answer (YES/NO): YES